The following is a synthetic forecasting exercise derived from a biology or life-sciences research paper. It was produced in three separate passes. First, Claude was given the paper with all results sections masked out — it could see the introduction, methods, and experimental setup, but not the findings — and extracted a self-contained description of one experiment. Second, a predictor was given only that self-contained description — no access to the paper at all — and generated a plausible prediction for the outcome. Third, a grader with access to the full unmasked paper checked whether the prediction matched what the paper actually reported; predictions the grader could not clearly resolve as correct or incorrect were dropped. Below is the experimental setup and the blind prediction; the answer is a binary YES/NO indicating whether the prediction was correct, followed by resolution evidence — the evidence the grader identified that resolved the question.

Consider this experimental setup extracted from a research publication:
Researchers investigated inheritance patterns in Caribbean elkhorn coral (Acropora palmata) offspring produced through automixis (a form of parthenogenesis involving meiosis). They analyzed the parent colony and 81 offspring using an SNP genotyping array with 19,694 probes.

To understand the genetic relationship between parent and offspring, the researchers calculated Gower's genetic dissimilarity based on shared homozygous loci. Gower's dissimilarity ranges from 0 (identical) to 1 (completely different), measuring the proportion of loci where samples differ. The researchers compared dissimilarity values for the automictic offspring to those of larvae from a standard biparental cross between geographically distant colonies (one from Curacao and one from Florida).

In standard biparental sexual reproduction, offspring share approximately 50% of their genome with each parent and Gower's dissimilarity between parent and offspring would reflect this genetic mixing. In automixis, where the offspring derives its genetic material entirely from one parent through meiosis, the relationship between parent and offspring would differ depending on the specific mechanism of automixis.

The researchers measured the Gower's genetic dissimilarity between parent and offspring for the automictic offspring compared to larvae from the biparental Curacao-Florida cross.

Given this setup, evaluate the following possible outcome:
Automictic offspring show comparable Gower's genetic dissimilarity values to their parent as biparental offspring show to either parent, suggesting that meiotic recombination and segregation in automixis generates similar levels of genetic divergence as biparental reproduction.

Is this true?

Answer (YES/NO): NO